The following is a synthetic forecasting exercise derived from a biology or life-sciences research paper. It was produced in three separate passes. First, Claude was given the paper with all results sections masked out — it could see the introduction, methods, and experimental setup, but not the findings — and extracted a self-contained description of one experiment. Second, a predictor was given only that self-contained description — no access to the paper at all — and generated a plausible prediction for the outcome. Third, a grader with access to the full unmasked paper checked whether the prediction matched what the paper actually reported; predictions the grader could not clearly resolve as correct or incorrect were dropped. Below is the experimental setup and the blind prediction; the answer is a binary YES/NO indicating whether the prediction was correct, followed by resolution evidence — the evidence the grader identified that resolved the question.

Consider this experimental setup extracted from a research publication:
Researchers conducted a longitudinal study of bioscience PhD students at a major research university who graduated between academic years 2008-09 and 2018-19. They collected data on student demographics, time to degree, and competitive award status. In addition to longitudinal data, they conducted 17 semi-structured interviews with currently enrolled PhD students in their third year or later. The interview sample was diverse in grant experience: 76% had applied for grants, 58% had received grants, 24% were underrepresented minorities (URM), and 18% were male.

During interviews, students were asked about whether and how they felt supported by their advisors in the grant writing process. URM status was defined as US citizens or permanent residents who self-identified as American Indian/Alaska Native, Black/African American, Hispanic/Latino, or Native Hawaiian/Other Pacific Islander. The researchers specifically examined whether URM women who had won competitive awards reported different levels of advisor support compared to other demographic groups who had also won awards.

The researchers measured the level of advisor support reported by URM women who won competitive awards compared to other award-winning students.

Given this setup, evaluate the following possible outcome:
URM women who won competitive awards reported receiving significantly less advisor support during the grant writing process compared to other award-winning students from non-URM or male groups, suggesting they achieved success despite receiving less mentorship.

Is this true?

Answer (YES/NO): YES